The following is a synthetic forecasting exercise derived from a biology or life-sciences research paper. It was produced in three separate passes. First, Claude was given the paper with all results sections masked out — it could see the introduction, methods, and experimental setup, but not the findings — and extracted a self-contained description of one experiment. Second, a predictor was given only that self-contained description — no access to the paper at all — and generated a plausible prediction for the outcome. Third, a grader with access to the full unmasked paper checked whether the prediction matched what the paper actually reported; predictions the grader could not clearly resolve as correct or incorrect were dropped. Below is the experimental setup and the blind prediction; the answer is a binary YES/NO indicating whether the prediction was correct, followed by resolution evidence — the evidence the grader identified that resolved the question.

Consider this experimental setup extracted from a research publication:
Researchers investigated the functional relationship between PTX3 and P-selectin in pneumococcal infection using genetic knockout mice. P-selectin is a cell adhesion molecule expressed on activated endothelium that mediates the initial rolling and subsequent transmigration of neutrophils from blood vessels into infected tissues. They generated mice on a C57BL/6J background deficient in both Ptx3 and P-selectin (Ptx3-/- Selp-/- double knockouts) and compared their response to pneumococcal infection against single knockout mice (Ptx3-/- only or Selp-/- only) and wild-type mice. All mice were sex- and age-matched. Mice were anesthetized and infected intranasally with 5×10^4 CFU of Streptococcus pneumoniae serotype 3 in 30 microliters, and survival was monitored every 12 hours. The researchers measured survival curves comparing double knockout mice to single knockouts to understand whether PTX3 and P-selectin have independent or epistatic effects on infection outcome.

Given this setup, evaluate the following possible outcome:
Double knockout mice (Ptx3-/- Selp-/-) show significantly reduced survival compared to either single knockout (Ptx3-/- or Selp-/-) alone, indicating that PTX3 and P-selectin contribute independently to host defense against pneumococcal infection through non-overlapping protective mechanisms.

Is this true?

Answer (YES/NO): NO